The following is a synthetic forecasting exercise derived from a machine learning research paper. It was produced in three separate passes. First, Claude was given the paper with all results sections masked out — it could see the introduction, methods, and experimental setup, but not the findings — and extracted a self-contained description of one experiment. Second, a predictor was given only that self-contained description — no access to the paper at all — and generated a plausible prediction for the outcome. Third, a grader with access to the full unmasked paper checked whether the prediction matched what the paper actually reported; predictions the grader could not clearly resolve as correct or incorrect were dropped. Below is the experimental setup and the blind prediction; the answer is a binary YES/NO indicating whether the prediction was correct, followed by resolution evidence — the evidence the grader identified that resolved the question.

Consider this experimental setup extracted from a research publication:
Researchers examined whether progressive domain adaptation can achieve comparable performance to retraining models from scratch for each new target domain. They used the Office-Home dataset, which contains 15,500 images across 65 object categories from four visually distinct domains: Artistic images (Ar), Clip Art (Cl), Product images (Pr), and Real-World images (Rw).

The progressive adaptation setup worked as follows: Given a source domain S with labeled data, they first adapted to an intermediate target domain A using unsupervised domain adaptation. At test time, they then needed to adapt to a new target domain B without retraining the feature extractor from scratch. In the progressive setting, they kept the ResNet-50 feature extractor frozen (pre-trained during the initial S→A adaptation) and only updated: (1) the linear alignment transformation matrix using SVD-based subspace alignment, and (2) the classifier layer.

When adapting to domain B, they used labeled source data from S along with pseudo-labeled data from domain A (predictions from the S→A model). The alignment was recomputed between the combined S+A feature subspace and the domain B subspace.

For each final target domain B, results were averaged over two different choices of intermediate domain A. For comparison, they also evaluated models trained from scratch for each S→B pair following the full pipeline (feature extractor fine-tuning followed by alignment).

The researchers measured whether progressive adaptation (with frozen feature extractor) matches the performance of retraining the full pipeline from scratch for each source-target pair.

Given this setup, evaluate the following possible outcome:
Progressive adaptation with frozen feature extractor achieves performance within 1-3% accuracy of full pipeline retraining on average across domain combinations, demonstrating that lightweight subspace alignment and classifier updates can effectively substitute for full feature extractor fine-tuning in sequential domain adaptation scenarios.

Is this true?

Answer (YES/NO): YES